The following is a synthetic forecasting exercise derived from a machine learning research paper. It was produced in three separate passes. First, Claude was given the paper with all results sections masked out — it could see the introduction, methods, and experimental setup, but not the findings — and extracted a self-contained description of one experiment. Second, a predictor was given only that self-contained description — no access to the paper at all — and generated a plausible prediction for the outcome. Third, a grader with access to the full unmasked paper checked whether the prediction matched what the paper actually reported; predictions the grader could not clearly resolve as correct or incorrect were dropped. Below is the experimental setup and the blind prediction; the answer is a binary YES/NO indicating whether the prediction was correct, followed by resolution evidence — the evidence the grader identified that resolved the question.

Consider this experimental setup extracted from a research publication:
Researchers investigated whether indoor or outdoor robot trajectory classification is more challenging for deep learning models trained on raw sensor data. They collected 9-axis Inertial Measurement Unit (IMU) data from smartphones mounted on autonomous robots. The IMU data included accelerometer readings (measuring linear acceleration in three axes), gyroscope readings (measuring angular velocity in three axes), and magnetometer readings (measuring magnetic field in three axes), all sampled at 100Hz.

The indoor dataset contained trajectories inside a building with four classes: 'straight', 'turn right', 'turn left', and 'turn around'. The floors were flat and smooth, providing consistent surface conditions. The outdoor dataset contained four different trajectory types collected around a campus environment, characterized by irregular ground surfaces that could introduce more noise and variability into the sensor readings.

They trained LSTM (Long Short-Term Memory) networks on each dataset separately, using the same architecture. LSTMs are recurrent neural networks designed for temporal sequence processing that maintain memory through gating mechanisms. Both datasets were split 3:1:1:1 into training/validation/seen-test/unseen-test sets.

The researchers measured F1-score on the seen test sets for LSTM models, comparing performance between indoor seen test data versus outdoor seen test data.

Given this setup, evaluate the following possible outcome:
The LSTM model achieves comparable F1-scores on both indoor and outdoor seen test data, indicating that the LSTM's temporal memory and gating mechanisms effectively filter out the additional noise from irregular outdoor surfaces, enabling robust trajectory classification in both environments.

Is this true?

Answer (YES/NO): NO